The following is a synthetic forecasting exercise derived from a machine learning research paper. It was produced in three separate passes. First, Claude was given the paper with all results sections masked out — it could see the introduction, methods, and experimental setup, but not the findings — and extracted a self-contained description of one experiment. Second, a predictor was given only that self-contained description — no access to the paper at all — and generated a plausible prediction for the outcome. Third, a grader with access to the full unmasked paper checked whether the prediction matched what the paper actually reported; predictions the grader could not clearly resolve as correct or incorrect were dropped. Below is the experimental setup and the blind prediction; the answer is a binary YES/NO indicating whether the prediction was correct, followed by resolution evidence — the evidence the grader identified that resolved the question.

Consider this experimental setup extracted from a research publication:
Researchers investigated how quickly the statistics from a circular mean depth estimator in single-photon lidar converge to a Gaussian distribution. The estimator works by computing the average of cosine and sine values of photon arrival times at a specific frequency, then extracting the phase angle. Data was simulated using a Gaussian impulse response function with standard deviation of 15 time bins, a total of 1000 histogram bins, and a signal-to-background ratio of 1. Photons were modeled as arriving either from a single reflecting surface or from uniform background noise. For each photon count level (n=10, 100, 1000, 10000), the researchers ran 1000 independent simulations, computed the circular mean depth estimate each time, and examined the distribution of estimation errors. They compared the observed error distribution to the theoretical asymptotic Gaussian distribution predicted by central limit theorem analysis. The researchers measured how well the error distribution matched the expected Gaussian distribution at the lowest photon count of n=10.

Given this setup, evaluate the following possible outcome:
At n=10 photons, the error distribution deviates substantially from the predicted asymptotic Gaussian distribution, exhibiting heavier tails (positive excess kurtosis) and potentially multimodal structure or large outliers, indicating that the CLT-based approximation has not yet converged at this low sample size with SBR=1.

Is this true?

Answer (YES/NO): NO